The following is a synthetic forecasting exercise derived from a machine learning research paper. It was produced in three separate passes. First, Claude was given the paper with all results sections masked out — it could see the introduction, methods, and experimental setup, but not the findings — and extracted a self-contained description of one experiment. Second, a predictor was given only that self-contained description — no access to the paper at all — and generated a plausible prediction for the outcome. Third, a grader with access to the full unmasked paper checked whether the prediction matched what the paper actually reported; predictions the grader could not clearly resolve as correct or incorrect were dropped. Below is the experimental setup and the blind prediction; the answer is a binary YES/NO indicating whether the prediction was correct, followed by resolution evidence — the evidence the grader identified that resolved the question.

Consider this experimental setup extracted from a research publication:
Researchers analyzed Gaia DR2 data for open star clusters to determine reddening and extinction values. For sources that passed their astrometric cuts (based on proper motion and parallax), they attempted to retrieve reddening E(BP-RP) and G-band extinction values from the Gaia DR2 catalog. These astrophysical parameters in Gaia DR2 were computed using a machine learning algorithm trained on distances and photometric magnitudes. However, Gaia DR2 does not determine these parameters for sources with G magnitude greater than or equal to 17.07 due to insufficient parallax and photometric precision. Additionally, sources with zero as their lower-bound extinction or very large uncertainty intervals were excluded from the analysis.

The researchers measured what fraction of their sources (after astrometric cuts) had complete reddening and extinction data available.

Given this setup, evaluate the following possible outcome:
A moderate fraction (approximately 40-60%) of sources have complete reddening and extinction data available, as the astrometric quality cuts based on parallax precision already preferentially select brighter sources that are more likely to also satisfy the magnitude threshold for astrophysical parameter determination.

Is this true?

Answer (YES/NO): YES